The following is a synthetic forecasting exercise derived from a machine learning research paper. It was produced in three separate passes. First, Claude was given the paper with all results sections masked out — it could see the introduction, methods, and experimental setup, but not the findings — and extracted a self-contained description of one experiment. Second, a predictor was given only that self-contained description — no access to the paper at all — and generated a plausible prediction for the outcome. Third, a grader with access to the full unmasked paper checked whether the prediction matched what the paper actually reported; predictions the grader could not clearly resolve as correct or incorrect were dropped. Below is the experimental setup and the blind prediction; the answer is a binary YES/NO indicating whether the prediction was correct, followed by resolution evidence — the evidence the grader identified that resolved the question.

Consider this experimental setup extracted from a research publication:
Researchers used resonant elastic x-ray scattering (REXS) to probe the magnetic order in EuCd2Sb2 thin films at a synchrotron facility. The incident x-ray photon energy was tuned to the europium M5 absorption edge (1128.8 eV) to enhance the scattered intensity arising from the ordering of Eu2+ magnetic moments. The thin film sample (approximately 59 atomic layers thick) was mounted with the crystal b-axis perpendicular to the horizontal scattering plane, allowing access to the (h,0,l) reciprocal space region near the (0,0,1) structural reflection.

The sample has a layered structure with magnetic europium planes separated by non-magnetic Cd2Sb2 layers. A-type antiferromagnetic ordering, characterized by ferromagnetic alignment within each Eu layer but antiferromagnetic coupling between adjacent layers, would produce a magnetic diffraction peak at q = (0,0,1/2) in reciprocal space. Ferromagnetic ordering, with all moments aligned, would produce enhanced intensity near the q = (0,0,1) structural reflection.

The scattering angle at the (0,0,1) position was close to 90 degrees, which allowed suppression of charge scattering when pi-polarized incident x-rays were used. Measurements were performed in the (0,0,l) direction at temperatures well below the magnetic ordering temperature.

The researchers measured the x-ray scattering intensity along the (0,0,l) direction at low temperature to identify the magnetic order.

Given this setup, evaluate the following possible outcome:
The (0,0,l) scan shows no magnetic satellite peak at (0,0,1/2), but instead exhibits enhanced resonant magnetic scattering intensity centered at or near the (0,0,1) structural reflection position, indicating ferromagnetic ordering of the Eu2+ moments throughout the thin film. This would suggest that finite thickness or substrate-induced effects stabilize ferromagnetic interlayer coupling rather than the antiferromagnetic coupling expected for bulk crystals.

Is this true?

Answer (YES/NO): NO